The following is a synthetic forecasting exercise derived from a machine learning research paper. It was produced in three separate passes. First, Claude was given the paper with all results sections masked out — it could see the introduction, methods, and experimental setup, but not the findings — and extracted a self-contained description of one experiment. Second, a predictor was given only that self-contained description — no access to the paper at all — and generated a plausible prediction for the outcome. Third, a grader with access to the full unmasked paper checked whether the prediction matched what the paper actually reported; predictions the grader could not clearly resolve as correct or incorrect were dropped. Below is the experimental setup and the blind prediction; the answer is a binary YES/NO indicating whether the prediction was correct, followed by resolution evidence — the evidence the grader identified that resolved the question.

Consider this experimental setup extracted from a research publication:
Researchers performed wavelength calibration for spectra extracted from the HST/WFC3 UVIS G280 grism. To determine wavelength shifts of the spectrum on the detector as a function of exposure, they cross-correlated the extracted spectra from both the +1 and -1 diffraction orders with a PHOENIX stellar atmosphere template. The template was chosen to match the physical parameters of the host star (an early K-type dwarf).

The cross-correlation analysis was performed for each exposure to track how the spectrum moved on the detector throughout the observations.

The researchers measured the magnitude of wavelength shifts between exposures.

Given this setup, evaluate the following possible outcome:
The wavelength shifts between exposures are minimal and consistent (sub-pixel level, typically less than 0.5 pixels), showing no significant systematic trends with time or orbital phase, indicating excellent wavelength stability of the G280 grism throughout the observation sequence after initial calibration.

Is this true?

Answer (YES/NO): NO